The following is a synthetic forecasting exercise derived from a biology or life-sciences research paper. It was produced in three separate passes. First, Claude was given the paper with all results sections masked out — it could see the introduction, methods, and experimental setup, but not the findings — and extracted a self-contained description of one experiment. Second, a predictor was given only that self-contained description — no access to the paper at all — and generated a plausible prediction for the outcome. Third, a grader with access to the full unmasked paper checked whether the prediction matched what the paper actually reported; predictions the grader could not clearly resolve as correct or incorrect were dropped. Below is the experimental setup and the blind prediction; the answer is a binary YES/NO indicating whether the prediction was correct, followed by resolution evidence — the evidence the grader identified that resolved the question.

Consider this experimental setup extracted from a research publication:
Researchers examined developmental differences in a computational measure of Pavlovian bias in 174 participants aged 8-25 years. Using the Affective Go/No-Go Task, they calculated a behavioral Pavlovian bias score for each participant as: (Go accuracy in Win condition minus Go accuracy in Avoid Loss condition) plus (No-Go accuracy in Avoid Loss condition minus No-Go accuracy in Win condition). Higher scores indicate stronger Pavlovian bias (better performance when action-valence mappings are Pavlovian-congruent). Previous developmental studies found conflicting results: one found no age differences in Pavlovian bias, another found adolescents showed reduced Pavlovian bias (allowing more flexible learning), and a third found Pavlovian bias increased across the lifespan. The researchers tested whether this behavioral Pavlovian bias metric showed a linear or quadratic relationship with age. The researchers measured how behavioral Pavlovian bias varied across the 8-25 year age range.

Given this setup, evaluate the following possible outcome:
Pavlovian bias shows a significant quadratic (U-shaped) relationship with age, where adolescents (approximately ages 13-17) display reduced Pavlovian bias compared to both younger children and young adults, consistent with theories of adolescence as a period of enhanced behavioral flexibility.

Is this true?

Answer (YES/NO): NO